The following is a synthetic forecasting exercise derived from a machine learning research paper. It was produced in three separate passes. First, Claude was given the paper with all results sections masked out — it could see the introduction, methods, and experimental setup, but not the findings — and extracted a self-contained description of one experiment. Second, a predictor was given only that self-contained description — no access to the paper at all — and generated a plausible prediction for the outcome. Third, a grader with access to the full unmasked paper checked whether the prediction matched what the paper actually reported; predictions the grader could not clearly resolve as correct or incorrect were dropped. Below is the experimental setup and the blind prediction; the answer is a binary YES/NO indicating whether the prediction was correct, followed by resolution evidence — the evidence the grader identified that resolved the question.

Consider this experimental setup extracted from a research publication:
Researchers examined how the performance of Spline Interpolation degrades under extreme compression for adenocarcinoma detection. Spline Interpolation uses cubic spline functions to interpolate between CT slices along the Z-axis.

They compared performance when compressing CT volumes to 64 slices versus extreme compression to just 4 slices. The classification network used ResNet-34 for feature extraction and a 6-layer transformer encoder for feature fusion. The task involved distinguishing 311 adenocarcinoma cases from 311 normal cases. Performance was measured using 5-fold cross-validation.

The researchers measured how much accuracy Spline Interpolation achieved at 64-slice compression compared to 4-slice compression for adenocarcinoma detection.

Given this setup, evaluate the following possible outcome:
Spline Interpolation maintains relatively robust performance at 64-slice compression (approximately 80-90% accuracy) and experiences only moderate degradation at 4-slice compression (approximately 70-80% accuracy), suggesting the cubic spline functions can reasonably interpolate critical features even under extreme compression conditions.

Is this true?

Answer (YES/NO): NO